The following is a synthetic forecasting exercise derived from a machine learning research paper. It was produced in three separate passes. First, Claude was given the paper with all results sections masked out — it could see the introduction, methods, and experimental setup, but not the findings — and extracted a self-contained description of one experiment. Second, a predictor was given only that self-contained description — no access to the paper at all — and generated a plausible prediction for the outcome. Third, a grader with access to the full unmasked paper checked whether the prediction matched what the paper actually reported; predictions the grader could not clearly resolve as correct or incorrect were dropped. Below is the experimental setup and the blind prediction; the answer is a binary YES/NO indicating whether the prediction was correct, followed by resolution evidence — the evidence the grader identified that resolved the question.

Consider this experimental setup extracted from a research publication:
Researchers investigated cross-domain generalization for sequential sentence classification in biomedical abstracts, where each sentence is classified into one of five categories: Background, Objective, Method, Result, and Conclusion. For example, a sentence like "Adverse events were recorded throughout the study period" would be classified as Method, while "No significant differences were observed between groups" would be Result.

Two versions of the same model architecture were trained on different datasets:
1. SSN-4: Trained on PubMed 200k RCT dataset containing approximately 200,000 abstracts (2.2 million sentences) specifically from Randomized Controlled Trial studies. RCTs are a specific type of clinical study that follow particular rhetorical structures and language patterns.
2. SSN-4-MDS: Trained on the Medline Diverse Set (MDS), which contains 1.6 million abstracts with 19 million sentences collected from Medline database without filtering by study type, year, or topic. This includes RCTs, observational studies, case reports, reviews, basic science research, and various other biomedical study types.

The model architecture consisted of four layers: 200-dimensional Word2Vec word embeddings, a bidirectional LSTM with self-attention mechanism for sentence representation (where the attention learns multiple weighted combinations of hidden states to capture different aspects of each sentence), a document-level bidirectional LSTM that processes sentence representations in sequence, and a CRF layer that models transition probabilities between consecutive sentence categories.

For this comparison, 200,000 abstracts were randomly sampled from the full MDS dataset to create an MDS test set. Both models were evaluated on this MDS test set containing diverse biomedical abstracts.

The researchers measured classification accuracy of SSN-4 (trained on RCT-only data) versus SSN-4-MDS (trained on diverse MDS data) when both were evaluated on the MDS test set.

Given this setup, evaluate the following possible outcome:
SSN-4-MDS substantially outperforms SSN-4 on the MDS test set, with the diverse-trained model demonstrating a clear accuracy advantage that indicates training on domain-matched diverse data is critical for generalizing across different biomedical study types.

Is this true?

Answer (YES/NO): YES